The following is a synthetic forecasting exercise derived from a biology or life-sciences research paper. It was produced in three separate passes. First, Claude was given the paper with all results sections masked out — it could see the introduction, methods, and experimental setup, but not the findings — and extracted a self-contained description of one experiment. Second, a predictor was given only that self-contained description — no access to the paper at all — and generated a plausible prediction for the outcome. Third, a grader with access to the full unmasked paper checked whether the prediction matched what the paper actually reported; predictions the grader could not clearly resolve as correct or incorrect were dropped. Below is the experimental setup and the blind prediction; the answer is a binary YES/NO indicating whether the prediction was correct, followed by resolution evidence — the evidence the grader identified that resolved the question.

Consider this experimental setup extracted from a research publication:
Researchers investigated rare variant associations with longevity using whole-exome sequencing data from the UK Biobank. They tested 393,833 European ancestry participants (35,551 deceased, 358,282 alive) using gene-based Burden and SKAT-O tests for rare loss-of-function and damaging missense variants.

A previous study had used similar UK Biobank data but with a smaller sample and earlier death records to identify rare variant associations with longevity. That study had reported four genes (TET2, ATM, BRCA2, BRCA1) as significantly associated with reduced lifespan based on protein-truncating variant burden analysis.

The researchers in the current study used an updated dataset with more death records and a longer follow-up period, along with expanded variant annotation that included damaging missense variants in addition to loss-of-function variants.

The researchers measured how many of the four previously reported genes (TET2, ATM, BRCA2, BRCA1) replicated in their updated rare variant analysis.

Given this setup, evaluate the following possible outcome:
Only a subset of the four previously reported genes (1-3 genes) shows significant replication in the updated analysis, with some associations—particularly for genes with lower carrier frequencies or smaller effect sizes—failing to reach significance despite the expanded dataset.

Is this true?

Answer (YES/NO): NO